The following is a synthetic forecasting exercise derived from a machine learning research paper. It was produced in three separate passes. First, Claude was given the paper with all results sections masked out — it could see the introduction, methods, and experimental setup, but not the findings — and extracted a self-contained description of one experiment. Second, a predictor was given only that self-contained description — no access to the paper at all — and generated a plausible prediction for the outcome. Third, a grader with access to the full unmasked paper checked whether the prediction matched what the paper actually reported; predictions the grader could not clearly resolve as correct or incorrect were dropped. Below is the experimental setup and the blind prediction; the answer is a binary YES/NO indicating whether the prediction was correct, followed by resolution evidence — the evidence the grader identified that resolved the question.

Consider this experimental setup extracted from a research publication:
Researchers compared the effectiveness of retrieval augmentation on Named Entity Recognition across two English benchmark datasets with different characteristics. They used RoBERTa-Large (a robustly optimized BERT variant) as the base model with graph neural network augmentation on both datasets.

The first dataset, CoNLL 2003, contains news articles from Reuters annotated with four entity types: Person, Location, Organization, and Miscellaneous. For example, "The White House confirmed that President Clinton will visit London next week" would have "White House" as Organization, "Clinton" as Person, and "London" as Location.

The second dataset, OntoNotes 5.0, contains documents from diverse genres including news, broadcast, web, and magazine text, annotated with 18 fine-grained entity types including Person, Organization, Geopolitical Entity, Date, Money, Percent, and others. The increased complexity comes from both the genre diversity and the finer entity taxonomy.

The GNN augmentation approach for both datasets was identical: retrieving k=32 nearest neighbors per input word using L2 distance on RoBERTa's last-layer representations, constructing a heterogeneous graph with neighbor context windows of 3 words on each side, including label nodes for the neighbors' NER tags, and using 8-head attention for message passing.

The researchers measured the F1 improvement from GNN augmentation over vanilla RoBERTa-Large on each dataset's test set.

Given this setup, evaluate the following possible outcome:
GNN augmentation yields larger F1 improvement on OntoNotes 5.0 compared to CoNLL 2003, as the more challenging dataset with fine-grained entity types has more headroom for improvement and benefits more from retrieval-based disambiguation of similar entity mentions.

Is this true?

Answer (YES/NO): YES